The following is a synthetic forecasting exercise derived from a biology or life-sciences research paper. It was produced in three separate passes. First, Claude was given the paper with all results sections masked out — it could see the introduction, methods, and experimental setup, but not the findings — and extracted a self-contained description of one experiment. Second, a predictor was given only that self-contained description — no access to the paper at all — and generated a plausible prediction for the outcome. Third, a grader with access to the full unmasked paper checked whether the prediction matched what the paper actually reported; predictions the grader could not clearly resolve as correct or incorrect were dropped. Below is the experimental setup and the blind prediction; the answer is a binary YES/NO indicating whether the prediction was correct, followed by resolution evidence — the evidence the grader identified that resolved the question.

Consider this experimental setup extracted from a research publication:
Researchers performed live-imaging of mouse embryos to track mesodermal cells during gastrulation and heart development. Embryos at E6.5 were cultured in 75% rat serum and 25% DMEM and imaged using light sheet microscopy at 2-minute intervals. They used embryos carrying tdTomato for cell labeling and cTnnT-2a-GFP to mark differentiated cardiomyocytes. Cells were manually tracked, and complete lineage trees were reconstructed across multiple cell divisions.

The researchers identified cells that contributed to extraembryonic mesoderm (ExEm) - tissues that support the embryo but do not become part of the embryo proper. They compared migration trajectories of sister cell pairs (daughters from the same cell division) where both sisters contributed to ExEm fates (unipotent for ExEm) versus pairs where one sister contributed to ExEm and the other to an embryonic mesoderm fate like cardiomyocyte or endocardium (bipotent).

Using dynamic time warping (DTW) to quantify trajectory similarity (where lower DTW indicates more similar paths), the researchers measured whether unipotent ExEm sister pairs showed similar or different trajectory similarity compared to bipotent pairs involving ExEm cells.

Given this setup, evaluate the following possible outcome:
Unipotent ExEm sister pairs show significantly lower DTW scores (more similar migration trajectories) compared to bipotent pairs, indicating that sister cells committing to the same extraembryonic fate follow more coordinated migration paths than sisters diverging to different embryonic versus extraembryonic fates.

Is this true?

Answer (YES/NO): YES